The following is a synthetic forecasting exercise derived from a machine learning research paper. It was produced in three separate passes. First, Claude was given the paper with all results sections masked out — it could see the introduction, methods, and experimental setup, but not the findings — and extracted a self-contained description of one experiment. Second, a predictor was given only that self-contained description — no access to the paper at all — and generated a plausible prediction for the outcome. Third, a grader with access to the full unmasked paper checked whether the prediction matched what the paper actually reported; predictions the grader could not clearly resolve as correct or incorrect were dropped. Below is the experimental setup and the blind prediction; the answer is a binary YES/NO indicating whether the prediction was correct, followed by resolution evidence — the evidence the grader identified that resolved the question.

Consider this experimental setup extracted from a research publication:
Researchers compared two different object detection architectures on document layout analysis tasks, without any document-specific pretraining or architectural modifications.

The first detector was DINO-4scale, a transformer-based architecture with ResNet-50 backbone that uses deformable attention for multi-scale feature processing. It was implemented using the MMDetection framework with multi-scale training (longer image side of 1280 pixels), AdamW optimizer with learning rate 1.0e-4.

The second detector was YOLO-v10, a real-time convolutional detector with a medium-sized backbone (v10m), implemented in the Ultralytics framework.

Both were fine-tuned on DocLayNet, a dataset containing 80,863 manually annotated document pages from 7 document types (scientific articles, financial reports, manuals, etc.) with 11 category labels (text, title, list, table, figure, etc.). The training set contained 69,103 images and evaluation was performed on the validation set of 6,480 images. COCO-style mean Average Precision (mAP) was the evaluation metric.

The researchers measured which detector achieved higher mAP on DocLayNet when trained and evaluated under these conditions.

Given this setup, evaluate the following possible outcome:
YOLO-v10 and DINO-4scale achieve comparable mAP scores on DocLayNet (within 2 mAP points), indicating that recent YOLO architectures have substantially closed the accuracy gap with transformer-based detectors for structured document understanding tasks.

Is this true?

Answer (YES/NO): YES